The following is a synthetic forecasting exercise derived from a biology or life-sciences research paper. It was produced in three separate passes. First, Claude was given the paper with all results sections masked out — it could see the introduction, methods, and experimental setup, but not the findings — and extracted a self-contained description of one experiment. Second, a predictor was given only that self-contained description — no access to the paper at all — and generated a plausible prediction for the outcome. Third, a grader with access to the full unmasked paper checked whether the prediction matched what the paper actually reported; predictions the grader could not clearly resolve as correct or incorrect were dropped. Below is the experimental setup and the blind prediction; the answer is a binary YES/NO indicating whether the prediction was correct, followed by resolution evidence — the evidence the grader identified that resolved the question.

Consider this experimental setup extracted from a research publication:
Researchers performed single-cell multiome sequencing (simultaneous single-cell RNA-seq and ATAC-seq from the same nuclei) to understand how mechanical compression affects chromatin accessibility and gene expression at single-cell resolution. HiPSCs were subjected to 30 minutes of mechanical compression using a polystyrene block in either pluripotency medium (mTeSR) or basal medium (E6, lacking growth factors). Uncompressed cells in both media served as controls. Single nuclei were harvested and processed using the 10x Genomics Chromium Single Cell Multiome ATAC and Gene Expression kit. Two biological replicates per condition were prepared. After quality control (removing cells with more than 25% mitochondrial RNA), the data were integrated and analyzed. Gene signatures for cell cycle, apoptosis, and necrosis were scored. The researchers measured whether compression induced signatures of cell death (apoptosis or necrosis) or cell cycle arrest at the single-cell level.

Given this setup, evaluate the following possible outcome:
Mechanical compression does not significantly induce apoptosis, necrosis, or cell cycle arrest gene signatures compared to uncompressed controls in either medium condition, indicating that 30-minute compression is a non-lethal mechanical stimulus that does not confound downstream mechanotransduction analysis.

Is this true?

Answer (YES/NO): YES